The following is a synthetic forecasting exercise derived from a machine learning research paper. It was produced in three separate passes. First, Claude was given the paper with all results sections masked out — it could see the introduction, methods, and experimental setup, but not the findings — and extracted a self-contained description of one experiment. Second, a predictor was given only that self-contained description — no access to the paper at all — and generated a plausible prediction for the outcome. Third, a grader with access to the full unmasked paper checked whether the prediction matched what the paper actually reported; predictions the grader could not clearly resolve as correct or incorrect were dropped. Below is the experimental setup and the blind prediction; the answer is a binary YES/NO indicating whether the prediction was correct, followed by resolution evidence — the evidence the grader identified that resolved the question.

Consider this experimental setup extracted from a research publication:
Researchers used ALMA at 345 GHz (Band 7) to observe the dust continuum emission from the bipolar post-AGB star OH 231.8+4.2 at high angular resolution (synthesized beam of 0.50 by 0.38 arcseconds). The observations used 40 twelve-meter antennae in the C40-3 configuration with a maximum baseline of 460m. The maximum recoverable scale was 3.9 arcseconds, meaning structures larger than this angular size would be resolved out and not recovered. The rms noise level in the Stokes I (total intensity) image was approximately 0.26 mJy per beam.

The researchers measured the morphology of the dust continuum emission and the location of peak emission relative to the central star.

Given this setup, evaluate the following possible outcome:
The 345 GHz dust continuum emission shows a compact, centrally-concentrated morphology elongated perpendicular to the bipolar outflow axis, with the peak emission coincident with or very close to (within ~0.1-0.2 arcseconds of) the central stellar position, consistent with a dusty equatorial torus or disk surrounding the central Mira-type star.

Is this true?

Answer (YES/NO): NO